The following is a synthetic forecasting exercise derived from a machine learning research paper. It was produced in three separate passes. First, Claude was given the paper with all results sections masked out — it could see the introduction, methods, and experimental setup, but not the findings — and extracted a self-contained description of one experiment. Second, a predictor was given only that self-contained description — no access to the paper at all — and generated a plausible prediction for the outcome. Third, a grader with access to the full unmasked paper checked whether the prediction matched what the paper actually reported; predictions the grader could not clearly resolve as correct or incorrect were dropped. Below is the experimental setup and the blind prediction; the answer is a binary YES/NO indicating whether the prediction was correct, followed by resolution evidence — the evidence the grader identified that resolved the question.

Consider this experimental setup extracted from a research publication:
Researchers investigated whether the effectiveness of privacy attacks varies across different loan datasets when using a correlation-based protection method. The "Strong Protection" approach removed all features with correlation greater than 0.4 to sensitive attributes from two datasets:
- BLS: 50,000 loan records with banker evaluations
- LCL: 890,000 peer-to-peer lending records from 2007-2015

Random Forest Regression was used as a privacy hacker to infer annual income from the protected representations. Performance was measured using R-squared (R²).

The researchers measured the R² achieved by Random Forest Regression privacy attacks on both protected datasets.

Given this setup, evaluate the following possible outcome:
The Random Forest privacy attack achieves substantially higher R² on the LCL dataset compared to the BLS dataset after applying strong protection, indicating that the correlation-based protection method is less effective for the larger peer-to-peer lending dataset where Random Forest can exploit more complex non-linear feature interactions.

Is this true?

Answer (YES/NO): NO